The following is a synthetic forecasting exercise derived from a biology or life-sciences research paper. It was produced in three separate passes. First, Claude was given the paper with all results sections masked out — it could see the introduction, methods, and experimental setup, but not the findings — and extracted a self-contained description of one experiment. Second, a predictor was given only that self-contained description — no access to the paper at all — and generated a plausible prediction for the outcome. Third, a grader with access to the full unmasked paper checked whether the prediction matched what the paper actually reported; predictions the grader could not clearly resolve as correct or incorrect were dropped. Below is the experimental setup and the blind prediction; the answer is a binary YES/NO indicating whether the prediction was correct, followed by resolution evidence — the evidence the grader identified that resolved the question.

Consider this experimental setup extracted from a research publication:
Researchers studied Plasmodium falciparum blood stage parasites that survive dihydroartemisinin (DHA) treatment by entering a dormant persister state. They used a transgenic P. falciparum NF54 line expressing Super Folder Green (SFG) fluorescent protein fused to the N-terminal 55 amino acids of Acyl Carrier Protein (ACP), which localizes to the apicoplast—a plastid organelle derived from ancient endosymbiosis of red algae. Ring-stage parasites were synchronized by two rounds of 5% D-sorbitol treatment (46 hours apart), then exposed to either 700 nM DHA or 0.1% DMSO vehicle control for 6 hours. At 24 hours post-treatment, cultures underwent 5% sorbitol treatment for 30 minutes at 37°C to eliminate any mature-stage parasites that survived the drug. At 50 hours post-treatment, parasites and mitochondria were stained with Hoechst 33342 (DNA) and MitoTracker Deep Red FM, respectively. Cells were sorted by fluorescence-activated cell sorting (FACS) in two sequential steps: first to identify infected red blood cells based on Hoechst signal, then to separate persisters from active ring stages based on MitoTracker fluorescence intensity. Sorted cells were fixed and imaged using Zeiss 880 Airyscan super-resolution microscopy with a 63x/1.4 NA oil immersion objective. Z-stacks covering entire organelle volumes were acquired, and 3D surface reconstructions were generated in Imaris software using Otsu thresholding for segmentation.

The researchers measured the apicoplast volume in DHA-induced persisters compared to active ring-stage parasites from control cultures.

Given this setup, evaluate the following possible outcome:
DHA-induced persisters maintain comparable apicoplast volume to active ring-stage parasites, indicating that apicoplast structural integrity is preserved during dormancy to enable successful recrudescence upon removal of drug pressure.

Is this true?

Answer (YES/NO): NO